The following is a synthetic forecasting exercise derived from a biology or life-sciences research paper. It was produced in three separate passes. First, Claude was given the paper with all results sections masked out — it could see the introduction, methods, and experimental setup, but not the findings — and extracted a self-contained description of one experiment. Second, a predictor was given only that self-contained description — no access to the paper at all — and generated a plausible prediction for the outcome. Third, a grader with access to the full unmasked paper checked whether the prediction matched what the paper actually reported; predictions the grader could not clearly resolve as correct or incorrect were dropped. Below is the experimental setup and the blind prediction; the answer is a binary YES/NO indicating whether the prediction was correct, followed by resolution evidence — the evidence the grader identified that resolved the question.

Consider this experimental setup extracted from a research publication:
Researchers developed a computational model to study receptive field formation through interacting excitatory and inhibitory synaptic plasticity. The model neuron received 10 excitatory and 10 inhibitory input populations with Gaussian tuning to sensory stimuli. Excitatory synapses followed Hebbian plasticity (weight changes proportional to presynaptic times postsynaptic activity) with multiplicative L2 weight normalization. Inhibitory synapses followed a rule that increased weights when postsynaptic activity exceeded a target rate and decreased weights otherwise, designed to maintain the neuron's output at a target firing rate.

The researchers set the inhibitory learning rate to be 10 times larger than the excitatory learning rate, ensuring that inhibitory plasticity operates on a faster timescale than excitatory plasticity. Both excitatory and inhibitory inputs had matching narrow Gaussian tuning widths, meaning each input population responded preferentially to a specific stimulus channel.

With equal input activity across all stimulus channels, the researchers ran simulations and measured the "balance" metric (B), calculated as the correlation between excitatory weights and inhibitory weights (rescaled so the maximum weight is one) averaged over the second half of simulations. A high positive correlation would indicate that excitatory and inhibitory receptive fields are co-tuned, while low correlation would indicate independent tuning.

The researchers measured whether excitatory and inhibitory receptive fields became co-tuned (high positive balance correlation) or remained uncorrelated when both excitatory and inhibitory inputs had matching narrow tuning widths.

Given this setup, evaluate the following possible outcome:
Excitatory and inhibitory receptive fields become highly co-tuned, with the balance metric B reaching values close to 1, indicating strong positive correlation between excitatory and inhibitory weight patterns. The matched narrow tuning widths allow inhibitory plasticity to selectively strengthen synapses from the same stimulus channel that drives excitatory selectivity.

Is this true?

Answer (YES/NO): NO